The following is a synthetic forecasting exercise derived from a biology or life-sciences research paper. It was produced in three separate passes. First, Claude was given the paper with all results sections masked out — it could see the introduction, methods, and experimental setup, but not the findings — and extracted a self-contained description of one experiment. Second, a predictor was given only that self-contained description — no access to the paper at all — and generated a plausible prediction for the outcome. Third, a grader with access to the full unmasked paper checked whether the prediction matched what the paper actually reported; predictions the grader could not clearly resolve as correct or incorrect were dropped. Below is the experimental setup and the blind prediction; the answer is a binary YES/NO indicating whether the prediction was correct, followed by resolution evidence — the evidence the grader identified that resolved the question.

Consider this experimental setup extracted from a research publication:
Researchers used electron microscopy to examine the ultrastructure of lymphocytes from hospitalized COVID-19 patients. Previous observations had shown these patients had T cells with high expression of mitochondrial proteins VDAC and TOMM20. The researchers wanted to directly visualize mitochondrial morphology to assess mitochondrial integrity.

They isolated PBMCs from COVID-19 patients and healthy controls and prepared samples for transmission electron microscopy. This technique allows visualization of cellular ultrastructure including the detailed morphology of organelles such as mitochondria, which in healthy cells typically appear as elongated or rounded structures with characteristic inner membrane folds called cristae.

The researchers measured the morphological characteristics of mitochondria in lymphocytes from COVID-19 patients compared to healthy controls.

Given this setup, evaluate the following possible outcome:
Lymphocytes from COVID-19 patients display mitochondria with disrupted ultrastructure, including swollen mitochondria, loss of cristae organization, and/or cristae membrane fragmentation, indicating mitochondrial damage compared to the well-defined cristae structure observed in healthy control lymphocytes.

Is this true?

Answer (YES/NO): YES